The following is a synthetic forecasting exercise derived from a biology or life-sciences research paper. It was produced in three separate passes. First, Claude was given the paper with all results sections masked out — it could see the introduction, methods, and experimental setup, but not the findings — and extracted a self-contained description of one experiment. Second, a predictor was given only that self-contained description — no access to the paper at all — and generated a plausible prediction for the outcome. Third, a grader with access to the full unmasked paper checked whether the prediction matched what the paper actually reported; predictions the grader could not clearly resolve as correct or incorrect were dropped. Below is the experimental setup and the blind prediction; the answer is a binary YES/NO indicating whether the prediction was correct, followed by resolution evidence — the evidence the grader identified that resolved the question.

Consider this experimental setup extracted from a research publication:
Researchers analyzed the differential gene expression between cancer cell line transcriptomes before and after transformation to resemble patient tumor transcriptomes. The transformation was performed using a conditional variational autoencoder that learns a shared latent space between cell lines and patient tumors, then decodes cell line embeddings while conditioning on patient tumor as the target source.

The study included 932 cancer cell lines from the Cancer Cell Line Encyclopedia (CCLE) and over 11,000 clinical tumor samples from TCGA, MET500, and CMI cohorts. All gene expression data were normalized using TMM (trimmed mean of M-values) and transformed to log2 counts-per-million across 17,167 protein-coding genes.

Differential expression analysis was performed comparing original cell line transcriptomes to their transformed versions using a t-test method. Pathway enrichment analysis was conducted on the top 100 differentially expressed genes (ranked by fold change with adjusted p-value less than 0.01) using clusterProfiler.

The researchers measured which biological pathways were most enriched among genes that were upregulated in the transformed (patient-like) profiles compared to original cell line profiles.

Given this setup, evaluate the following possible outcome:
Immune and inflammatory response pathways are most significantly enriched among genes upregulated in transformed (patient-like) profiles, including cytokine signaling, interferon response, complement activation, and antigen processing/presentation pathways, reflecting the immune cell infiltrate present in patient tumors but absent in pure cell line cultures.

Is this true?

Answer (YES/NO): NO